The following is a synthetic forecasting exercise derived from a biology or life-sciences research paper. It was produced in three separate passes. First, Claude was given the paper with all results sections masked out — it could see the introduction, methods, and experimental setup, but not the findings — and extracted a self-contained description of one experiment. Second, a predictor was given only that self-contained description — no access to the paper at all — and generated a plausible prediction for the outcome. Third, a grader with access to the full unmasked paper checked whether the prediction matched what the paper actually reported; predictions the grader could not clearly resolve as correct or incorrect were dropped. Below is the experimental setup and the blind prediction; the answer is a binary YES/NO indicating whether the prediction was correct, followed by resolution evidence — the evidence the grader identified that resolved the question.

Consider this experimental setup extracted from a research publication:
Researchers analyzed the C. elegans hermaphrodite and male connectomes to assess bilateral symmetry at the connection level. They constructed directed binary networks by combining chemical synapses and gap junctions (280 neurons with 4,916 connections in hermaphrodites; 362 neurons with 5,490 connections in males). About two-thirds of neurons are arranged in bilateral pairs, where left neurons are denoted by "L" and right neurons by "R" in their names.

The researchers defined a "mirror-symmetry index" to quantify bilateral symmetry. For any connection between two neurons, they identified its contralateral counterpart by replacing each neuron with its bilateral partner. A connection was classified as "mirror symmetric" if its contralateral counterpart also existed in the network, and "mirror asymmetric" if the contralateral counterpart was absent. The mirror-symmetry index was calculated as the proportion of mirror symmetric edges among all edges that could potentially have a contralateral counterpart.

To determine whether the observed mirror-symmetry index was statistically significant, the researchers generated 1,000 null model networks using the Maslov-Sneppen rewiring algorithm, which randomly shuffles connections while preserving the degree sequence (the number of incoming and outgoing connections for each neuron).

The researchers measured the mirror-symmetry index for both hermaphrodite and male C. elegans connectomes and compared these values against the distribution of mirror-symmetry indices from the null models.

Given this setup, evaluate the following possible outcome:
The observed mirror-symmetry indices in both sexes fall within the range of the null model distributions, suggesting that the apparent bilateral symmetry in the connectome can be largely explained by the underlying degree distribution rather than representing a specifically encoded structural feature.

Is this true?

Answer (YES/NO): NO